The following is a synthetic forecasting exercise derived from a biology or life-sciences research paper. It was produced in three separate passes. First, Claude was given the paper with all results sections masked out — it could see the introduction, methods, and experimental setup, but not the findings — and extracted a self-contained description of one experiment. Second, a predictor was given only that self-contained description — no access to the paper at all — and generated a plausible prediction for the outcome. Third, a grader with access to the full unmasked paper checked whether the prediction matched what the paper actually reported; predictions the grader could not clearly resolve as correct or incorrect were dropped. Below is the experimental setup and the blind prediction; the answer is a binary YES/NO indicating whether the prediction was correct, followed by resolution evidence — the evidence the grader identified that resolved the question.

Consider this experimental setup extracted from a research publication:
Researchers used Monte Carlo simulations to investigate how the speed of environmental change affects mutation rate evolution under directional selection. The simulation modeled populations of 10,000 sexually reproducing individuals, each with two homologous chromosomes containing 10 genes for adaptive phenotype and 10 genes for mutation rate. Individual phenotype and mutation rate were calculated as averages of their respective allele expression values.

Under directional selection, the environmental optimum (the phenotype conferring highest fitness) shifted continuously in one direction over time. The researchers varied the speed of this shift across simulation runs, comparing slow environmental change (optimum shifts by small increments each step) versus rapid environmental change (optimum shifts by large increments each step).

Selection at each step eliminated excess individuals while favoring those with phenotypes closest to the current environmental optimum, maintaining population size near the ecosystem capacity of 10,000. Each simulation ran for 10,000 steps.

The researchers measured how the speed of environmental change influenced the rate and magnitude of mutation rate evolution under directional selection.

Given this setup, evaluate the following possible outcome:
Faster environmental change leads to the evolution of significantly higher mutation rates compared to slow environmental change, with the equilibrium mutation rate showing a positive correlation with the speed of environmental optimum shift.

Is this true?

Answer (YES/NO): YES